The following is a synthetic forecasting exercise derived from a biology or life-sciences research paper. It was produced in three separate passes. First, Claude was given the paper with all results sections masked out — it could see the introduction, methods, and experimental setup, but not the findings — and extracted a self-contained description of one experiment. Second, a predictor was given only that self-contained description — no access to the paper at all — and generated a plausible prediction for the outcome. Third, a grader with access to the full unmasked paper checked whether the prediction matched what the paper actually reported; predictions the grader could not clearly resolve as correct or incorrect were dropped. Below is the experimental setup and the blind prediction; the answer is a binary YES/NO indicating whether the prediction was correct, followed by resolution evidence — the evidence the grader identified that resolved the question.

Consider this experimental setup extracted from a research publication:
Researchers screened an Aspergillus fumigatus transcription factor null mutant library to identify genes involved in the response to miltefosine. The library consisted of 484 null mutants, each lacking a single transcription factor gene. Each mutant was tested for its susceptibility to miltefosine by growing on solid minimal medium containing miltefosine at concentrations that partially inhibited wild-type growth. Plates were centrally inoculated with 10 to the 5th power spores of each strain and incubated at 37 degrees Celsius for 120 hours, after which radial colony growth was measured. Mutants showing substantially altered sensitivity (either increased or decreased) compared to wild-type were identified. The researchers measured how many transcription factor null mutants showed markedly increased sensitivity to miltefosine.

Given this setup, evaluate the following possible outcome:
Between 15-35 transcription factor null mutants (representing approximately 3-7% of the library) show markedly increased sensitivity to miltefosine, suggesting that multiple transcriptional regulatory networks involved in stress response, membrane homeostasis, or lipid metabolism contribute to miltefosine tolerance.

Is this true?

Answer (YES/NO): NO